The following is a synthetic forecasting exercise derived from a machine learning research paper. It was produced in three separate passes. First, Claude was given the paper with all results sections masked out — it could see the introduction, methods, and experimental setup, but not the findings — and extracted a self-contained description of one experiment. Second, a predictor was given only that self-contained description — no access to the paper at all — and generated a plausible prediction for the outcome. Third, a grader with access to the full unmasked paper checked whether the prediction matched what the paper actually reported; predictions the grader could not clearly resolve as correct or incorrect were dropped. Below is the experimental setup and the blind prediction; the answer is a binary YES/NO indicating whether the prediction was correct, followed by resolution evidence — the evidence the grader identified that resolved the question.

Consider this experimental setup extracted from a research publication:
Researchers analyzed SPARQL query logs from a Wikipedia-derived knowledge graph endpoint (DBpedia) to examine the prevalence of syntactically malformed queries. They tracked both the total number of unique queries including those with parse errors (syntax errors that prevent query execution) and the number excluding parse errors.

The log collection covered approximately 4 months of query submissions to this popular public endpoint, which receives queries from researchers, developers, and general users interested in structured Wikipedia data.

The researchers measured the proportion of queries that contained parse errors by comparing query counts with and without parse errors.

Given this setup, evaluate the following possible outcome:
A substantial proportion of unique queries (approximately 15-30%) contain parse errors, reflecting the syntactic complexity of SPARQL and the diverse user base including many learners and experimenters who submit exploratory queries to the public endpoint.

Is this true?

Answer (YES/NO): YES